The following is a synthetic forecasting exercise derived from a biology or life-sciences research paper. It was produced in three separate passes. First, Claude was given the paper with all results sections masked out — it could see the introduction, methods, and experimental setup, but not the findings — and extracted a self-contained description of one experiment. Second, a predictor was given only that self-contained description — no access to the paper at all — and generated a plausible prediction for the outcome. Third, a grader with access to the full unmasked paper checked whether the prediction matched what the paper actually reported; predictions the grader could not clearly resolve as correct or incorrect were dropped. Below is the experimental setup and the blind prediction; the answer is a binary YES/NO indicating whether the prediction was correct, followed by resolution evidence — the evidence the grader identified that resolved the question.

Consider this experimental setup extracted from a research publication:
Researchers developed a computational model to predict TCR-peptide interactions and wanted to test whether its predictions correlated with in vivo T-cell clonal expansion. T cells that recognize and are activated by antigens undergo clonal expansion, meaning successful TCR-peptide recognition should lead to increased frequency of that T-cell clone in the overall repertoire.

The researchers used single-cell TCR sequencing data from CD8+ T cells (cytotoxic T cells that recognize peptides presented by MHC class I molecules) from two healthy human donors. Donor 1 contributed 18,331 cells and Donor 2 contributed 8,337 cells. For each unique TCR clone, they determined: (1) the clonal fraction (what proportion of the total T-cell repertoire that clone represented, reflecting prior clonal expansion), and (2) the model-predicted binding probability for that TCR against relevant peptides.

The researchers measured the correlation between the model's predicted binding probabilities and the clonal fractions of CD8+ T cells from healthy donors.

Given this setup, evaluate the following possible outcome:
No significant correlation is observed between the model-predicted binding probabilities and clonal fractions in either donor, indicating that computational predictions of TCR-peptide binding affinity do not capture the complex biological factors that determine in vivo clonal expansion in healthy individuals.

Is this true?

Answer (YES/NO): NO